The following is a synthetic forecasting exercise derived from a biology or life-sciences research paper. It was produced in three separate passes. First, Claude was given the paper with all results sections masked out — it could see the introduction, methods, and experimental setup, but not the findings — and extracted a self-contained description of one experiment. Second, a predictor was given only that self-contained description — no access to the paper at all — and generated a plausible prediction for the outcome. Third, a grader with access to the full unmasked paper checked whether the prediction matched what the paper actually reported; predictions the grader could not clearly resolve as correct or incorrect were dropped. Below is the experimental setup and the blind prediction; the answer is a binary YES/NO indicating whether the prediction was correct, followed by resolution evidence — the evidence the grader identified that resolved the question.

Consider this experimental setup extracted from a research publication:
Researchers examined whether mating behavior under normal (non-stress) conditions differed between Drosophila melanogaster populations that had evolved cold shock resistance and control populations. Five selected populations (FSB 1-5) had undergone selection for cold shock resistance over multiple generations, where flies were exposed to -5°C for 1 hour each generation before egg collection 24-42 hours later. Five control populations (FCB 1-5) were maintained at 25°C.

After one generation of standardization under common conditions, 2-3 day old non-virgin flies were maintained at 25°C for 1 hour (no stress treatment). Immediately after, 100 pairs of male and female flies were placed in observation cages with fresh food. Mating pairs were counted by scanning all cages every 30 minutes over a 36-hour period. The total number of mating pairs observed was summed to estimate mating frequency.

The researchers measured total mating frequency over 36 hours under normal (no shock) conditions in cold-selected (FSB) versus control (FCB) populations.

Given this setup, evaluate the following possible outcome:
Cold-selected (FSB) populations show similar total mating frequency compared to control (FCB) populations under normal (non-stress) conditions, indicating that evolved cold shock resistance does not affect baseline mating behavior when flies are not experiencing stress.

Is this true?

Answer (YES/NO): NO